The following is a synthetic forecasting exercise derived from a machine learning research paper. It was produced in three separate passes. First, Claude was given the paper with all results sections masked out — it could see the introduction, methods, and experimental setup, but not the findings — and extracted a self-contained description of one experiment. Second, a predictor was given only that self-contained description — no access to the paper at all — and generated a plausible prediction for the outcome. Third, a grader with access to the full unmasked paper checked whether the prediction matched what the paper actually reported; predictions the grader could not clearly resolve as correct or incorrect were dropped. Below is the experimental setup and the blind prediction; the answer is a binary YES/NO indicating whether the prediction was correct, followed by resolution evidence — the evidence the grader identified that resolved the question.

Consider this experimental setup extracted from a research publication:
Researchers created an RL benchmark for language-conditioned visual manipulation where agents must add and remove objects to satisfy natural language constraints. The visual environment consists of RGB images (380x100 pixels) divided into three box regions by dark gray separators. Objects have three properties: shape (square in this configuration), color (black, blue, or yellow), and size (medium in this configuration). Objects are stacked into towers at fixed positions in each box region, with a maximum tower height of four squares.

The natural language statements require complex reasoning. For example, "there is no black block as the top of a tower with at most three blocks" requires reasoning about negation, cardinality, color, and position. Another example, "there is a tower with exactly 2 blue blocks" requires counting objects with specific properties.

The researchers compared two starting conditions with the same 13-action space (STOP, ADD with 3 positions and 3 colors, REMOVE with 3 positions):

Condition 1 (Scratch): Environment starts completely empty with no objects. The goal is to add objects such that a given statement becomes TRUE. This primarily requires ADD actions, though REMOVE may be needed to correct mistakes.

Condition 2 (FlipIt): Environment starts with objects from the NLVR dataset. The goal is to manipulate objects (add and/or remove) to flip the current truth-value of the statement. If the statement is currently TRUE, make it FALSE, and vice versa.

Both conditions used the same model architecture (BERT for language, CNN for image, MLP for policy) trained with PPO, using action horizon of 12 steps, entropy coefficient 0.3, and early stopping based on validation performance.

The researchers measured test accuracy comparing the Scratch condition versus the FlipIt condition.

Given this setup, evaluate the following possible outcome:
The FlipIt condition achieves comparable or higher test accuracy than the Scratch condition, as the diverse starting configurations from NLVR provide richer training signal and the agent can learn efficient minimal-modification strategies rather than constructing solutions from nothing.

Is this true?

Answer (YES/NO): NO